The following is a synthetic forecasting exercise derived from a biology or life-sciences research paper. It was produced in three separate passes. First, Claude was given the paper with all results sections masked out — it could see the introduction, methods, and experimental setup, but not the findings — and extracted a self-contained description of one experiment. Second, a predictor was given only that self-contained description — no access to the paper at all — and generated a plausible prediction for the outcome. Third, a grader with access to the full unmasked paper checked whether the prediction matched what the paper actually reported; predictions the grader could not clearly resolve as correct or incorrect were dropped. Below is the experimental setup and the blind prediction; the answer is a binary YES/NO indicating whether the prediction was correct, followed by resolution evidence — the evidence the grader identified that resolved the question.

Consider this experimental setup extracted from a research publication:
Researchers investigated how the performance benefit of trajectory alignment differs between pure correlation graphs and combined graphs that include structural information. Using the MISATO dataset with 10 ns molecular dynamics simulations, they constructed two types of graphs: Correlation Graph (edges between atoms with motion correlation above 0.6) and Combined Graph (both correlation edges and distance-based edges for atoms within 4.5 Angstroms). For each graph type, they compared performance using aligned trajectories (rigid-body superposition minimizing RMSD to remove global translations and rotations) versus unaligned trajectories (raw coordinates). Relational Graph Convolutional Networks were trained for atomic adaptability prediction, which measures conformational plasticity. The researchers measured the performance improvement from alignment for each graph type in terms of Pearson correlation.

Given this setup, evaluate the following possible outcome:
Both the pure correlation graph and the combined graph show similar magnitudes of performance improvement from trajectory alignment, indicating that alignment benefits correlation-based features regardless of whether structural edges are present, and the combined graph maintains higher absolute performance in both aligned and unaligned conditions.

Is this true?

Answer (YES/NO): NO